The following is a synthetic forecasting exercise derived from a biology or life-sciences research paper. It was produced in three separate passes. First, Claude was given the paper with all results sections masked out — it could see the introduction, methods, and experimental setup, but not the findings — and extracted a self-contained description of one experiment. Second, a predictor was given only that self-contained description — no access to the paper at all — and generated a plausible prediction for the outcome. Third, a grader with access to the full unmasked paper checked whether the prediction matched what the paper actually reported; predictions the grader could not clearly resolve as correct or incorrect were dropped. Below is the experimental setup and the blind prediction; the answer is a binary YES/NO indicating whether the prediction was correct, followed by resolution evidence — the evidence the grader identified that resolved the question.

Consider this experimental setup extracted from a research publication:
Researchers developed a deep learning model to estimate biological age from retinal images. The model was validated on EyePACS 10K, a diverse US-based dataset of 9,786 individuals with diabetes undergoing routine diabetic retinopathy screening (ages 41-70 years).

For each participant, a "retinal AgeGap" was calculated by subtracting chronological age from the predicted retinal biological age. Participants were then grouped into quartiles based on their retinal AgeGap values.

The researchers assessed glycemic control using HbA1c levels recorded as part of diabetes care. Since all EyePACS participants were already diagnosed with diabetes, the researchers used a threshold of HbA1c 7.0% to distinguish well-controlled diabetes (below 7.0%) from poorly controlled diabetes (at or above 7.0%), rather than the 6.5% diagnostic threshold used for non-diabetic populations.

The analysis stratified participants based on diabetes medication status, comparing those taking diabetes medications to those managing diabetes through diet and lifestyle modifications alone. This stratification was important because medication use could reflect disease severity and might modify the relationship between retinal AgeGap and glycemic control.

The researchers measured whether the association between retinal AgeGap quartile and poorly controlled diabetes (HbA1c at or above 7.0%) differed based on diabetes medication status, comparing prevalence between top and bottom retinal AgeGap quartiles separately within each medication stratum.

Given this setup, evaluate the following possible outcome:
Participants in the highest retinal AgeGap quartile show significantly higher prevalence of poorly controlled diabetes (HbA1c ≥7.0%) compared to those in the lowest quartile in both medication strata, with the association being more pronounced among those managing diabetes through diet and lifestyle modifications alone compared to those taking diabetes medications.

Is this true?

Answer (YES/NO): NO